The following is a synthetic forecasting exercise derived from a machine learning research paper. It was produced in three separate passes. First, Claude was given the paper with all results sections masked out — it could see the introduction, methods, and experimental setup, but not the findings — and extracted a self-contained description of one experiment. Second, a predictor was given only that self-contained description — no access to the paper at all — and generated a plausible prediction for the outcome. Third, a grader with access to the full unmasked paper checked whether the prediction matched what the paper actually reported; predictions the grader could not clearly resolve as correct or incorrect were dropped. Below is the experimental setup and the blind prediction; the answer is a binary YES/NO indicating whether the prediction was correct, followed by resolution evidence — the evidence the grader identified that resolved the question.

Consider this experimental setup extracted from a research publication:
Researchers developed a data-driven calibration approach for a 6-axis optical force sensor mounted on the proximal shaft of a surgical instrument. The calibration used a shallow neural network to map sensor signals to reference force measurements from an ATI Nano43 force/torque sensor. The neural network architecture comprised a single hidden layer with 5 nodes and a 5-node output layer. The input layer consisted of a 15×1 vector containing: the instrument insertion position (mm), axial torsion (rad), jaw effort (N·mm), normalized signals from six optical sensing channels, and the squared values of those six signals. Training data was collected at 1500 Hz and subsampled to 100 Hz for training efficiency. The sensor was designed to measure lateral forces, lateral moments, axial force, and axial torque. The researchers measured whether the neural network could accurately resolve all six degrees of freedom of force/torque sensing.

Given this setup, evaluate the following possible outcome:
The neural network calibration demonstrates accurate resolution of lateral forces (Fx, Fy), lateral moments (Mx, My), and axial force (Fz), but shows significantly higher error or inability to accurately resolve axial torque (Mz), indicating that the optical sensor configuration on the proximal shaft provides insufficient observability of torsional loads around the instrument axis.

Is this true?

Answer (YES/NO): NO